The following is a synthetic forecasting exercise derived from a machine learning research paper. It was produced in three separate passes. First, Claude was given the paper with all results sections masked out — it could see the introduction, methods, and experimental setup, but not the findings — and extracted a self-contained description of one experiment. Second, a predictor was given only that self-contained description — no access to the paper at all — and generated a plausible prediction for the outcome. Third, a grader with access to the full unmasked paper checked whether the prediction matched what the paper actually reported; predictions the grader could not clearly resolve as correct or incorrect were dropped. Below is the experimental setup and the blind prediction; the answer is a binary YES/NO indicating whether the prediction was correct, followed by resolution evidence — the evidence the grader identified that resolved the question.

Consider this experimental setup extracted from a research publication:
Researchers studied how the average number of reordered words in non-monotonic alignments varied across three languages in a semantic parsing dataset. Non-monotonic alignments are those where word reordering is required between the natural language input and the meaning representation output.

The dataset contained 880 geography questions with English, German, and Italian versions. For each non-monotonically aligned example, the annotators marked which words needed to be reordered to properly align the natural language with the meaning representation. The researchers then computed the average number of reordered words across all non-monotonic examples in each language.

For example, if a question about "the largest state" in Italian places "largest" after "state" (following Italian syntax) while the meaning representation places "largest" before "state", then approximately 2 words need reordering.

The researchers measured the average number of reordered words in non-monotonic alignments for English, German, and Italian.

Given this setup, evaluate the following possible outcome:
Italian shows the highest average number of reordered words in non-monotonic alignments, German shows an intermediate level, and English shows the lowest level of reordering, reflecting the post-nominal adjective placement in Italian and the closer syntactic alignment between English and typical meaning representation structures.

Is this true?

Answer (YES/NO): NO